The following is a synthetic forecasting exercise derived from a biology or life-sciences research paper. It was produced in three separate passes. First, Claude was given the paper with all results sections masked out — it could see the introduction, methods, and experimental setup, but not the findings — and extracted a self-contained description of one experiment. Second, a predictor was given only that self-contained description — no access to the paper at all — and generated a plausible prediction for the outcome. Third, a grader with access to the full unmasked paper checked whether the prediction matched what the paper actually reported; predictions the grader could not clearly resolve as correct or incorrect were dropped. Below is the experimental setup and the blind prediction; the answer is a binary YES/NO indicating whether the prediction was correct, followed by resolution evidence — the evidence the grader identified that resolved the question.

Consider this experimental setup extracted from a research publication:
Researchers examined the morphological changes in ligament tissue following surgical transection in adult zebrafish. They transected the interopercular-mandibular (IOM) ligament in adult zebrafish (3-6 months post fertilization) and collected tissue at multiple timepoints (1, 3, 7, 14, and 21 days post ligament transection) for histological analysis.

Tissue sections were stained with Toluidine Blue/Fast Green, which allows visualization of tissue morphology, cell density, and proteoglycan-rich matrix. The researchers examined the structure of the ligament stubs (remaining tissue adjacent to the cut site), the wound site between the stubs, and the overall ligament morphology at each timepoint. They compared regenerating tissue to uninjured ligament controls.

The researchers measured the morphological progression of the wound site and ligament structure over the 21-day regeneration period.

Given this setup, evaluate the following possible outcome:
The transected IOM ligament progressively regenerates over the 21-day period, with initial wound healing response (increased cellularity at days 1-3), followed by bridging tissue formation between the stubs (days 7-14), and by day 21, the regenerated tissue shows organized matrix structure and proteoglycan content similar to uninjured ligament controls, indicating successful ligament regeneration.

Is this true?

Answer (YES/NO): YES